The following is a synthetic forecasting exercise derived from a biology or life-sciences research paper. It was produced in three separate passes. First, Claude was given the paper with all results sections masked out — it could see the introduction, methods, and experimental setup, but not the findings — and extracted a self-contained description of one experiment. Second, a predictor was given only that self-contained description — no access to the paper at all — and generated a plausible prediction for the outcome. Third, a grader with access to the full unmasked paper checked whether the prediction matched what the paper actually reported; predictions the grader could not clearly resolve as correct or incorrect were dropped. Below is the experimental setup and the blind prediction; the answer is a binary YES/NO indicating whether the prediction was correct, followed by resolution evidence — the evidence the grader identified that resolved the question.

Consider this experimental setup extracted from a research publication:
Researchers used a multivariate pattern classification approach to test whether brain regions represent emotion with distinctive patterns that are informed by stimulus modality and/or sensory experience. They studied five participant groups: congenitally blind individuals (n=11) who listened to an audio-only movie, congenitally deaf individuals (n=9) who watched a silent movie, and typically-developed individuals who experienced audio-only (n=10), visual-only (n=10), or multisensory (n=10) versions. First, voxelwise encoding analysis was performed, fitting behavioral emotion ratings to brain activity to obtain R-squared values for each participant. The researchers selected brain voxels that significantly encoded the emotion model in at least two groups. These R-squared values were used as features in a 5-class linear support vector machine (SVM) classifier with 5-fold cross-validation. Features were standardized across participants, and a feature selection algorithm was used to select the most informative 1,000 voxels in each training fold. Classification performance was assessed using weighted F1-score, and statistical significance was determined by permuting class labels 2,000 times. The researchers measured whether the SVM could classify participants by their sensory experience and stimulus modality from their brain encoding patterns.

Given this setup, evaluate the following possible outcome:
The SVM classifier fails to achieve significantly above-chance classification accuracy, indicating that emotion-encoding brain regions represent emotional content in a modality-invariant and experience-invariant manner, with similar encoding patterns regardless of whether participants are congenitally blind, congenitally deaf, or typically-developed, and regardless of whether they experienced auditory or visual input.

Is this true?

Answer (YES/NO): NO